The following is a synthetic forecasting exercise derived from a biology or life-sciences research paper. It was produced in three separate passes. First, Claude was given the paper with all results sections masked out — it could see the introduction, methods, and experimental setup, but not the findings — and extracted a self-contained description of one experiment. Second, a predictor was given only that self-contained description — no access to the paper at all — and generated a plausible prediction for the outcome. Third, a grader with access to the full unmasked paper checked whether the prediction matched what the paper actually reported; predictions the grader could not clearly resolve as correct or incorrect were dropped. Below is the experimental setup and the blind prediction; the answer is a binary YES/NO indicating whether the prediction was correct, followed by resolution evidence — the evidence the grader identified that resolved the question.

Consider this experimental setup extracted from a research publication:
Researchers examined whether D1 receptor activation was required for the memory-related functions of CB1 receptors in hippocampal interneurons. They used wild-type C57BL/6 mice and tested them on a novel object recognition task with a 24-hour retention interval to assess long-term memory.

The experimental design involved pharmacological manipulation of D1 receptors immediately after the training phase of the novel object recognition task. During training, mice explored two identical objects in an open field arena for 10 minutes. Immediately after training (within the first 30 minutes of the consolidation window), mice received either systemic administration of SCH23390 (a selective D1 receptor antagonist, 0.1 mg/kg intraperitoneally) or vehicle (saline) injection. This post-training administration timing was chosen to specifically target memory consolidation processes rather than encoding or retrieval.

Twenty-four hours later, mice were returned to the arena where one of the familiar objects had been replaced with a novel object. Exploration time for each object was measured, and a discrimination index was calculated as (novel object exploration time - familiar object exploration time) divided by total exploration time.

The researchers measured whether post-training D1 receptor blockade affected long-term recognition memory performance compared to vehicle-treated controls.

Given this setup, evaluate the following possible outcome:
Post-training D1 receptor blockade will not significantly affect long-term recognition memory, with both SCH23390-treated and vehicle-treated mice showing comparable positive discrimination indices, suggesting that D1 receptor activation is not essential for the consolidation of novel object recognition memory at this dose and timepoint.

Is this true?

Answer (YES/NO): YES